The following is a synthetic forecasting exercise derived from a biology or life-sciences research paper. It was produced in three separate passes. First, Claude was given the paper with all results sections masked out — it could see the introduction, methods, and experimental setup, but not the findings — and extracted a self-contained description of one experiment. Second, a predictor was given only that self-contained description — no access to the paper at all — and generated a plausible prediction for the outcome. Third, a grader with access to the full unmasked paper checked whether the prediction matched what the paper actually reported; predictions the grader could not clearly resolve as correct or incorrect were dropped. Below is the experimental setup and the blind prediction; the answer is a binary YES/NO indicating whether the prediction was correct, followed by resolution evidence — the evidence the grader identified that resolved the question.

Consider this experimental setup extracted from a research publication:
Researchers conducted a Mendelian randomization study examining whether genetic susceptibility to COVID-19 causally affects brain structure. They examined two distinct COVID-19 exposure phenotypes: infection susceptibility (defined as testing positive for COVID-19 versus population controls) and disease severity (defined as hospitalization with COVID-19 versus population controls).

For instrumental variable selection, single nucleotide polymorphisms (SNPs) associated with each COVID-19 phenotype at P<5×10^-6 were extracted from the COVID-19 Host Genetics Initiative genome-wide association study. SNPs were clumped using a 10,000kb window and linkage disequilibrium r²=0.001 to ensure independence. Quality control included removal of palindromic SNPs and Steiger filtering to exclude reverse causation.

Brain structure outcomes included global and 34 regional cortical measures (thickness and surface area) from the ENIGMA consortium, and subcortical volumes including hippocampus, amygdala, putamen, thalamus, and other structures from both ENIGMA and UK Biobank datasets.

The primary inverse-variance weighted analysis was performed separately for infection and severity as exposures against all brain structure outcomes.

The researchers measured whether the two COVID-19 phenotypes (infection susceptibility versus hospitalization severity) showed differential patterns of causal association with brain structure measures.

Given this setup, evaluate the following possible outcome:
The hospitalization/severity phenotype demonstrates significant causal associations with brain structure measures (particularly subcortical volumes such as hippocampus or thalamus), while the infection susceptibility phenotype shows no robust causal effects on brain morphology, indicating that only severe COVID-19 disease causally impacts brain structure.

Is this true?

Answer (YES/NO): NO